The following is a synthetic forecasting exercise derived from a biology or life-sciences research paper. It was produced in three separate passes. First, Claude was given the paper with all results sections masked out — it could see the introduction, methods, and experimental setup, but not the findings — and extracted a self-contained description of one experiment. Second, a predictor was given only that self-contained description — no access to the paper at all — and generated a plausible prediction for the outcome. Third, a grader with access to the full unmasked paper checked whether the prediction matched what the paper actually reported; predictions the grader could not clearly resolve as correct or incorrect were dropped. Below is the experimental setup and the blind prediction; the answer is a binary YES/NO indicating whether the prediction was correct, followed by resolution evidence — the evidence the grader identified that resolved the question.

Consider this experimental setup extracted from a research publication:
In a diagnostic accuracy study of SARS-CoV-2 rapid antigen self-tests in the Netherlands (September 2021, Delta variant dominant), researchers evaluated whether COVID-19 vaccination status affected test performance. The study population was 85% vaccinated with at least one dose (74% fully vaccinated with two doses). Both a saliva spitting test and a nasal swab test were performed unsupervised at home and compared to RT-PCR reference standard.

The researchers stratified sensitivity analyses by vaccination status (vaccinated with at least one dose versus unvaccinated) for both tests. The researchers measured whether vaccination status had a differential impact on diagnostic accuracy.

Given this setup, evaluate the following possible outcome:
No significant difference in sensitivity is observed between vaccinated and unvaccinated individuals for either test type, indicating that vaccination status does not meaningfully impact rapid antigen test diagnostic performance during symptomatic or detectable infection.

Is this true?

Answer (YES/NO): YES